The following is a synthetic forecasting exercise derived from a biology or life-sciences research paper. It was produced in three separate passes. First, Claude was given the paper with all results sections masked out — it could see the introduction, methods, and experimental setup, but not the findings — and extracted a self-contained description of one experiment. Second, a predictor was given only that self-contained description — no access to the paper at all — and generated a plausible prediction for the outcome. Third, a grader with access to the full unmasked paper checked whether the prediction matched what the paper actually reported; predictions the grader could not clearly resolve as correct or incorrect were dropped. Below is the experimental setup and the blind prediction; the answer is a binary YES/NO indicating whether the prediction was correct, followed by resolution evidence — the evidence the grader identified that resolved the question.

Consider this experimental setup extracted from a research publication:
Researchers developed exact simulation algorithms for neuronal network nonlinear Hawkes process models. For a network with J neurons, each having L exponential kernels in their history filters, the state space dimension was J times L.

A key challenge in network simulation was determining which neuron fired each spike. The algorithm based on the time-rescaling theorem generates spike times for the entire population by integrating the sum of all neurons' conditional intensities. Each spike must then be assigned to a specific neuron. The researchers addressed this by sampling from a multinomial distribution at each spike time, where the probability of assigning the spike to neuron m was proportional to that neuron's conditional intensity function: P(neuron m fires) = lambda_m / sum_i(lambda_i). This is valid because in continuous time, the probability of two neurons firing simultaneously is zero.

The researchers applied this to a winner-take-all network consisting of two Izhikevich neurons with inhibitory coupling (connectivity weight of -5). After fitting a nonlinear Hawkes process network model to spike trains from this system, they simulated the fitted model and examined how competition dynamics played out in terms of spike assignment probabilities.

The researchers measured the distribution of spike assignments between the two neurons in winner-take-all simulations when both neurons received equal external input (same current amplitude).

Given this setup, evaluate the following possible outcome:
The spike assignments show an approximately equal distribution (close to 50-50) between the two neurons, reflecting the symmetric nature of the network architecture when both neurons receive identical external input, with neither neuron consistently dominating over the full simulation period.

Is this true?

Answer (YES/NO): NO